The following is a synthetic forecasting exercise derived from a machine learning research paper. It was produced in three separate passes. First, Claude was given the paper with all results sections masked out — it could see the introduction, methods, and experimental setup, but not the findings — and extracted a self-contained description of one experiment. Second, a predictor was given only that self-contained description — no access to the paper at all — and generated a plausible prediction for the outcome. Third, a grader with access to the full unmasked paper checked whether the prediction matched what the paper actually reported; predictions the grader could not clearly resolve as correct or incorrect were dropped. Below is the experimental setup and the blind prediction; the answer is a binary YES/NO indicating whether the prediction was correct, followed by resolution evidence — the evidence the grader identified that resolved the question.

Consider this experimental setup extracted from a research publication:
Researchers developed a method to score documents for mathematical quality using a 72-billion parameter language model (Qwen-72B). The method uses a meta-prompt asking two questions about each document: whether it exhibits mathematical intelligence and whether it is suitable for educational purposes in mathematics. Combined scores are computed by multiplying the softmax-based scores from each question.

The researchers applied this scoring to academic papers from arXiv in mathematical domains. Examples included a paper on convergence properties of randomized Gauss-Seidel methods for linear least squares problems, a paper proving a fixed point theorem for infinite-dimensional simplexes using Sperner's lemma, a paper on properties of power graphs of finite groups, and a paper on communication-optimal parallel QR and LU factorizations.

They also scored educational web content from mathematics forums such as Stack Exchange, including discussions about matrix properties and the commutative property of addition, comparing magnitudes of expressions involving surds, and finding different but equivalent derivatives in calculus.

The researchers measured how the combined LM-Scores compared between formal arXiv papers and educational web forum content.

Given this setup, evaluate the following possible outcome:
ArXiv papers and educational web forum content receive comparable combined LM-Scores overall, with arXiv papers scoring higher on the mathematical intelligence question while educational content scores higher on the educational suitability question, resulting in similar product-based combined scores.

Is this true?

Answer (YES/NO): NO